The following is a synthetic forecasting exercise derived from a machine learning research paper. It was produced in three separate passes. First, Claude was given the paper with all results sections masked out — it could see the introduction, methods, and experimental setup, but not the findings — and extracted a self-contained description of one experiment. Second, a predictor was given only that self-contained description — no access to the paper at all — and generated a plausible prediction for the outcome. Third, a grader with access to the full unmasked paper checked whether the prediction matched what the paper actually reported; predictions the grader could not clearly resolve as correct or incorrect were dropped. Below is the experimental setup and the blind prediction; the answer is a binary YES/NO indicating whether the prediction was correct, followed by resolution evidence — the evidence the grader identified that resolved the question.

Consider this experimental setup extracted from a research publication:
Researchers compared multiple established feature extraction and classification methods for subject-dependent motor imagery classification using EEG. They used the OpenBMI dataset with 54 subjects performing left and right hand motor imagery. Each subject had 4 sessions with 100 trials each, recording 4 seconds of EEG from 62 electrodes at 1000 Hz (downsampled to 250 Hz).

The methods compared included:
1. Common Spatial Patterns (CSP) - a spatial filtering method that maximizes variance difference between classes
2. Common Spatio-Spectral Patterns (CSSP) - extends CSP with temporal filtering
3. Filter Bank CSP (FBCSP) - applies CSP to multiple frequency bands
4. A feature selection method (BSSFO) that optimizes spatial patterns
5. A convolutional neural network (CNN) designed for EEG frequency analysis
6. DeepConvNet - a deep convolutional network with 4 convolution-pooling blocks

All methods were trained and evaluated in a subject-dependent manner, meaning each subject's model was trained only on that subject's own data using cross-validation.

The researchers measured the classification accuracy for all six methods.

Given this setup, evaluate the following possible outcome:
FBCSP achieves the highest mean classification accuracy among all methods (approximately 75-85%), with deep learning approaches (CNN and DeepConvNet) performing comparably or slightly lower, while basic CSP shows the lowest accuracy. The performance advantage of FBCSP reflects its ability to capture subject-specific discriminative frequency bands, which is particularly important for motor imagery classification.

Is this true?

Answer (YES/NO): NO